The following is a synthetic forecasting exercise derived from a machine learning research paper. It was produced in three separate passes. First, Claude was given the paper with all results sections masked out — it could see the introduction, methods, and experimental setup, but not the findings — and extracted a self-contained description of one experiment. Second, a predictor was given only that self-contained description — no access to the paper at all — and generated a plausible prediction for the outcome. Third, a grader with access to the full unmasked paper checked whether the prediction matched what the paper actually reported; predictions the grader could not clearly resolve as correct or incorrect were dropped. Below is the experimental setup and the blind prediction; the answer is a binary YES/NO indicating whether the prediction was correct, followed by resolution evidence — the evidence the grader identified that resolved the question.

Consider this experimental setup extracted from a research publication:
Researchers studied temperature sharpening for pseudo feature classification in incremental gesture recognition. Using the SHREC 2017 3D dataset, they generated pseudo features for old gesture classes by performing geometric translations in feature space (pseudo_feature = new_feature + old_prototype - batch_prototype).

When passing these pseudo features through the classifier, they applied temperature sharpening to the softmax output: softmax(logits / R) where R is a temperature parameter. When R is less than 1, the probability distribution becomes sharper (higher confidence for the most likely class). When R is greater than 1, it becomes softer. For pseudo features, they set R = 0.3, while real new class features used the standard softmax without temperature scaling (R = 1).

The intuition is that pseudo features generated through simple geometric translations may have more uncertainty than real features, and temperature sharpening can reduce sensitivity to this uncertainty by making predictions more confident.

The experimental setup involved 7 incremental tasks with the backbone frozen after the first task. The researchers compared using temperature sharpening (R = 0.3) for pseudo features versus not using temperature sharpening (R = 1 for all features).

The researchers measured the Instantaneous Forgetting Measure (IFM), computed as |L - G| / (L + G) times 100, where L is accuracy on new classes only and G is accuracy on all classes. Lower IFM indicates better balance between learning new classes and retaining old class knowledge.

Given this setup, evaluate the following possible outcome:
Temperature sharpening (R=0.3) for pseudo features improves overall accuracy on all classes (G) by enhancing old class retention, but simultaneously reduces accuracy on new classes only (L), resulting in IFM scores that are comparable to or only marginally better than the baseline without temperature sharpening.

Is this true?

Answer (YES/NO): NO